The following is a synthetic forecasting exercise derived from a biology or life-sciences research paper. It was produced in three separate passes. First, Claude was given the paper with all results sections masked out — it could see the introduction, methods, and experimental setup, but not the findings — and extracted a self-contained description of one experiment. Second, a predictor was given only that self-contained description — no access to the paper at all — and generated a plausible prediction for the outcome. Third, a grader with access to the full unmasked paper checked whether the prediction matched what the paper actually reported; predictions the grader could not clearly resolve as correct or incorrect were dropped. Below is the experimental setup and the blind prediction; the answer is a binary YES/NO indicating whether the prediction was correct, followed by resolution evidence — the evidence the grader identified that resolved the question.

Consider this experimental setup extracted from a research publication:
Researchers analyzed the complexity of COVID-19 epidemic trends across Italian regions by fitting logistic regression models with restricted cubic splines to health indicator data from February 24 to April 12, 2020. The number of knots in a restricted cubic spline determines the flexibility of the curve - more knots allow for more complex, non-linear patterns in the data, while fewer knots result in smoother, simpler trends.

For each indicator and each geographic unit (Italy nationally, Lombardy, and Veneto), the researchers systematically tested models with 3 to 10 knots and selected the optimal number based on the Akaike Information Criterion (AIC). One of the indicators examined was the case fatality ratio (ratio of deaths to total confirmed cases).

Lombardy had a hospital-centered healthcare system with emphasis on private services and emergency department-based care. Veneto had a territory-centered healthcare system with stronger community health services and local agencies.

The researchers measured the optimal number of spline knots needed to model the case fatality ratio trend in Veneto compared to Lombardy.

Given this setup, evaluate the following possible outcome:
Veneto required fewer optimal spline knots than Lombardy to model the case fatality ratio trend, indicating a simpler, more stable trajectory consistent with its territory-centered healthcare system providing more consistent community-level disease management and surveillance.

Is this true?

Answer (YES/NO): YES